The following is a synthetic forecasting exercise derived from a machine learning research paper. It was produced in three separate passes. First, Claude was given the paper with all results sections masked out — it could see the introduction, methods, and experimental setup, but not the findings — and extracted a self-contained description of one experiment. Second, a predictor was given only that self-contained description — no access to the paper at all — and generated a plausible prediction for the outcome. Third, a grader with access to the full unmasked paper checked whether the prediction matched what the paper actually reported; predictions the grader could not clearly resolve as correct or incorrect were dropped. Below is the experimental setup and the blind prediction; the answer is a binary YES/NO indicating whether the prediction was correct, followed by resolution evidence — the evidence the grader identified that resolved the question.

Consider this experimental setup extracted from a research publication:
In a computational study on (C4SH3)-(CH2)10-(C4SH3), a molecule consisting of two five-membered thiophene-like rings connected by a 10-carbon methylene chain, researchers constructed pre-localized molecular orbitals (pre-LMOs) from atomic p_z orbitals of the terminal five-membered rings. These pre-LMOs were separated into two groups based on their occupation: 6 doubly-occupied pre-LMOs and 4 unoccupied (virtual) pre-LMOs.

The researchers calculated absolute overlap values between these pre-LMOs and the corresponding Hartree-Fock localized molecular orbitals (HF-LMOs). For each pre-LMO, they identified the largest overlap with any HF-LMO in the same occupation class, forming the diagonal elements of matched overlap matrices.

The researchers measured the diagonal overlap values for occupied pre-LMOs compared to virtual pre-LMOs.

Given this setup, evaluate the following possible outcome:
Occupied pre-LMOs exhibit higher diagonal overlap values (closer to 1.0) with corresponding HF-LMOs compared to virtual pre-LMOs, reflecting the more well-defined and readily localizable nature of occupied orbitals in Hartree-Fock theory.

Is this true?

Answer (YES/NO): YES